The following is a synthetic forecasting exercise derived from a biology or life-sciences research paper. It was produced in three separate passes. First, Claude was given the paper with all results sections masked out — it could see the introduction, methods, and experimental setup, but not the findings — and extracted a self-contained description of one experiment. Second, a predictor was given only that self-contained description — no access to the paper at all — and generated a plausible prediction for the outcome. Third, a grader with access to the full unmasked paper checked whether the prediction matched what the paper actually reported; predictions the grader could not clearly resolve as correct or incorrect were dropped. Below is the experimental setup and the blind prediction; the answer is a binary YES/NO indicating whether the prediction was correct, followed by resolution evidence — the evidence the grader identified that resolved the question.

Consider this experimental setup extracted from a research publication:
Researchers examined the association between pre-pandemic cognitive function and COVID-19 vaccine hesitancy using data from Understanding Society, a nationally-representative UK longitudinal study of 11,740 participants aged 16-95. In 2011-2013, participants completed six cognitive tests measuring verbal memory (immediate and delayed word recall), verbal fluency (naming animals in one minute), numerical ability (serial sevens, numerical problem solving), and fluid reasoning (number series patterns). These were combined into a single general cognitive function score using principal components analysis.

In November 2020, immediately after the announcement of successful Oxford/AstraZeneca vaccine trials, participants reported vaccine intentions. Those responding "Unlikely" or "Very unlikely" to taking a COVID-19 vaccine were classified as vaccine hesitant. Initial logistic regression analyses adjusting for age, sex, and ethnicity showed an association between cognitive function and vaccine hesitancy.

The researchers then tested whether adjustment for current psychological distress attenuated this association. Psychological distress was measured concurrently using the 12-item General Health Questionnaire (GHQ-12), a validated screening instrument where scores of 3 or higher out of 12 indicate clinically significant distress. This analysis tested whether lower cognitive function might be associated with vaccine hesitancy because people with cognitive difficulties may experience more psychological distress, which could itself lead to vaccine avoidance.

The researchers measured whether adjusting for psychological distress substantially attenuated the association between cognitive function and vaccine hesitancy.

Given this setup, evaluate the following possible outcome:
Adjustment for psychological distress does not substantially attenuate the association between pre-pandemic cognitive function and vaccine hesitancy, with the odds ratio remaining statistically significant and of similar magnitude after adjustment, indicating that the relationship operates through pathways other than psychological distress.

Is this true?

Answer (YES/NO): YES